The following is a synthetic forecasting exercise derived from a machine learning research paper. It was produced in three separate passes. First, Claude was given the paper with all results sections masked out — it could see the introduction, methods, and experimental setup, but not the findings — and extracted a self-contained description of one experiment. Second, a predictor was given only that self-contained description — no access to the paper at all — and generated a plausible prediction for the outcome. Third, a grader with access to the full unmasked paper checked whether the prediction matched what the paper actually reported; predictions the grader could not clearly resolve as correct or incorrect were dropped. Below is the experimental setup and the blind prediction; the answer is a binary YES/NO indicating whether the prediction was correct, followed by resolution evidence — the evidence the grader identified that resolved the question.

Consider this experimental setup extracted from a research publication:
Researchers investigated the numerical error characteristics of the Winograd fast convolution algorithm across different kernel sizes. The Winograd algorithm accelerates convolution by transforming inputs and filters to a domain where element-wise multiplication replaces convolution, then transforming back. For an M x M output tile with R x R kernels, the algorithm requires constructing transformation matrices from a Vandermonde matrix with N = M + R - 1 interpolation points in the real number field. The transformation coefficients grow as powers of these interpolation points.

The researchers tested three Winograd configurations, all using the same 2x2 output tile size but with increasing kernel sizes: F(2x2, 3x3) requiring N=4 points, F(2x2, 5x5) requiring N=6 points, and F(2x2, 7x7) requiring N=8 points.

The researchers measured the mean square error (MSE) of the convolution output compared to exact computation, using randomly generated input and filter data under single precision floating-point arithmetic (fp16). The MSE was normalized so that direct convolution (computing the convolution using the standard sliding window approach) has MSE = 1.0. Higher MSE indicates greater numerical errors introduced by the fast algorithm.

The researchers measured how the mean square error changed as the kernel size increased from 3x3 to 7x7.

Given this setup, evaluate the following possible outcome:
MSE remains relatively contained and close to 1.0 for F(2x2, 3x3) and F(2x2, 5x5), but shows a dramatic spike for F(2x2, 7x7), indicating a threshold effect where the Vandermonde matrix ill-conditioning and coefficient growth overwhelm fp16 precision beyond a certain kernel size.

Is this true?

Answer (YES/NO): NO